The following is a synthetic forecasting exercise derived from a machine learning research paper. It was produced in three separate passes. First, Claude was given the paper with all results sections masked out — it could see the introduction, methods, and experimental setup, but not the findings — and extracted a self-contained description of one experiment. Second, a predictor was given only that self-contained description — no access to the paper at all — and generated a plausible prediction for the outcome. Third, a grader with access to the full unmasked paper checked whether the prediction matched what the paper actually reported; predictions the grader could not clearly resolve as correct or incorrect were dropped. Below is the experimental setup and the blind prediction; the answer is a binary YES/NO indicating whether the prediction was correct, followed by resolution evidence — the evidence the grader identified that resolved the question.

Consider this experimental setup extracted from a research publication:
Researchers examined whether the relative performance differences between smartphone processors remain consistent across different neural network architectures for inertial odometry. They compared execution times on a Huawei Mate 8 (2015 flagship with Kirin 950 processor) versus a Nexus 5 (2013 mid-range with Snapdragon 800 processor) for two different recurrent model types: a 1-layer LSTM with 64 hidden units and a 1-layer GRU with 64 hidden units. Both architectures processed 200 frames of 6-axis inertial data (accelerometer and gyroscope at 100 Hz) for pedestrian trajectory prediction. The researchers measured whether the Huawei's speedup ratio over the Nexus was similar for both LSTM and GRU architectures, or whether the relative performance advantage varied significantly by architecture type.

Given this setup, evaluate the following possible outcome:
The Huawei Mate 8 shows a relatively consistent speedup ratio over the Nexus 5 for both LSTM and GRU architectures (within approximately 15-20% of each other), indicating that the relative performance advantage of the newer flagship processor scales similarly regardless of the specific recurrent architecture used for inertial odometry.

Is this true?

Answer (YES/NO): NO